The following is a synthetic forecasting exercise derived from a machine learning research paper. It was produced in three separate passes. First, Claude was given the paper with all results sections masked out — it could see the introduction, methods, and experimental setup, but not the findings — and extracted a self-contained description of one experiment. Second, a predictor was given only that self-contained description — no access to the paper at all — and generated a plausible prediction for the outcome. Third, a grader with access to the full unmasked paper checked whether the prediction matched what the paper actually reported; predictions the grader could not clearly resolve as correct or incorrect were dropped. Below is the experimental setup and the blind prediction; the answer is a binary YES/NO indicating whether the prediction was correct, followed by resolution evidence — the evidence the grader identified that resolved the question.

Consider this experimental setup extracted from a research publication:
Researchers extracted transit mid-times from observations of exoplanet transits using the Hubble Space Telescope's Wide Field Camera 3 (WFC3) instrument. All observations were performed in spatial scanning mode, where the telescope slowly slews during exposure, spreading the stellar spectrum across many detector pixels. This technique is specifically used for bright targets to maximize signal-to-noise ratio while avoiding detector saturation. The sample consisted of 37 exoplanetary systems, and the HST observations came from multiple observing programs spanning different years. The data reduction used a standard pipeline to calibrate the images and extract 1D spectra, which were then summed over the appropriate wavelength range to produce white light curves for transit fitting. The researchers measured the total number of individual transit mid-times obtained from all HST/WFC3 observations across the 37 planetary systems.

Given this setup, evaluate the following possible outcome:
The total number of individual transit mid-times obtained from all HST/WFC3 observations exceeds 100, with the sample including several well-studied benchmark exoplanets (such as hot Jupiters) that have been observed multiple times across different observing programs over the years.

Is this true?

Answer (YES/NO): NO